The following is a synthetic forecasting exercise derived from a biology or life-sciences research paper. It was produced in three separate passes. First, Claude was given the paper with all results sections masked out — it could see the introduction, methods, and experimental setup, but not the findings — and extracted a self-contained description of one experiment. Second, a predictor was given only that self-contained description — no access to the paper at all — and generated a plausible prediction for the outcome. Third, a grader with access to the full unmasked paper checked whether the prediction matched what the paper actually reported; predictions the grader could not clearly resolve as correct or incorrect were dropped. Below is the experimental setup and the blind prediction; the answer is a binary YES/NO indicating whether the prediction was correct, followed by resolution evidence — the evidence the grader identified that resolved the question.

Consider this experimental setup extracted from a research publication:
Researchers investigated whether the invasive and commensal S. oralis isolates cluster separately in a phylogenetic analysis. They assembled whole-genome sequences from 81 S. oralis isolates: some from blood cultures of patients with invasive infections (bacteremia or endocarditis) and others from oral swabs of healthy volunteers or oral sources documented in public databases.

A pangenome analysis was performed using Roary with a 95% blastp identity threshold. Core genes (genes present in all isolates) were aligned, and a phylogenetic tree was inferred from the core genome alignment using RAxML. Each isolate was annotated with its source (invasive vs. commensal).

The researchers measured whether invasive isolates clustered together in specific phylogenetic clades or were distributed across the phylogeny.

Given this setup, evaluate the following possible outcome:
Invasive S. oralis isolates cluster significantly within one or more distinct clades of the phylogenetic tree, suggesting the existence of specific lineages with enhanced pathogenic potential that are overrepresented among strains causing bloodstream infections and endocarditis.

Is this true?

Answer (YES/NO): NO